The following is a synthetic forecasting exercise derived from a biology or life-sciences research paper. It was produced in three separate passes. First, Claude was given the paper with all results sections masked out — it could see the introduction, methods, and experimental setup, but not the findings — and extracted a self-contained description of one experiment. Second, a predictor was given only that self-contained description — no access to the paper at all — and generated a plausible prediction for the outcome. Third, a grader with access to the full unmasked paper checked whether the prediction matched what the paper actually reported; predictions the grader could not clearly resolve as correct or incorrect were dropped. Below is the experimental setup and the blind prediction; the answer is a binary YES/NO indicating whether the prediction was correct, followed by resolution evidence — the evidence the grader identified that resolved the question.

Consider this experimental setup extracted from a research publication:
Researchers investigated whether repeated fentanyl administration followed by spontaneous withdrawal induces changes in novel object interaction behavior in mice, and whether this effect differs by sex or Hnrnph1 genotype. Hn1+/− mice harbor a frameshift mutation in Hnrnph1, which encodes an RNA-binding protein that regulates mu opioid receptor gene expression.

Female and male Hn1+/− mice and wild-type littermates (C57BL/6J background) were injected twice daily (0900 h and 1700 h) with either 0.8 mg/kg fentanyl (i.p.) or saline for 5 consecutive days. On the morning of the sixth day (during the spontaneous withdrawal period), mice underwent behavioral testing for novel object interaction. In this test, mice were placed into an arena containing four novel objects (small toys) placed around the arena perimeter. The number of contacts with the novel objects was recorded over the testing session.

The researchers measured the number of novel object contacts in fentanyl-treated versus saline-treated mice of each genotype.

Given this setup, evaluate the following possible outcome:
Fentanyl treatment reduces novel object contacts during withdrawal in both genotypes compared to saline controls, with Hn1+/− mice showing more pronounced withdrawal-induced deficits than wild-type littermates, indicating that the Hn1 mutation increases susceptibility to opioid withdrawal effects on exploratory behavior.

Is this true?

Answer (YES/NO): NO